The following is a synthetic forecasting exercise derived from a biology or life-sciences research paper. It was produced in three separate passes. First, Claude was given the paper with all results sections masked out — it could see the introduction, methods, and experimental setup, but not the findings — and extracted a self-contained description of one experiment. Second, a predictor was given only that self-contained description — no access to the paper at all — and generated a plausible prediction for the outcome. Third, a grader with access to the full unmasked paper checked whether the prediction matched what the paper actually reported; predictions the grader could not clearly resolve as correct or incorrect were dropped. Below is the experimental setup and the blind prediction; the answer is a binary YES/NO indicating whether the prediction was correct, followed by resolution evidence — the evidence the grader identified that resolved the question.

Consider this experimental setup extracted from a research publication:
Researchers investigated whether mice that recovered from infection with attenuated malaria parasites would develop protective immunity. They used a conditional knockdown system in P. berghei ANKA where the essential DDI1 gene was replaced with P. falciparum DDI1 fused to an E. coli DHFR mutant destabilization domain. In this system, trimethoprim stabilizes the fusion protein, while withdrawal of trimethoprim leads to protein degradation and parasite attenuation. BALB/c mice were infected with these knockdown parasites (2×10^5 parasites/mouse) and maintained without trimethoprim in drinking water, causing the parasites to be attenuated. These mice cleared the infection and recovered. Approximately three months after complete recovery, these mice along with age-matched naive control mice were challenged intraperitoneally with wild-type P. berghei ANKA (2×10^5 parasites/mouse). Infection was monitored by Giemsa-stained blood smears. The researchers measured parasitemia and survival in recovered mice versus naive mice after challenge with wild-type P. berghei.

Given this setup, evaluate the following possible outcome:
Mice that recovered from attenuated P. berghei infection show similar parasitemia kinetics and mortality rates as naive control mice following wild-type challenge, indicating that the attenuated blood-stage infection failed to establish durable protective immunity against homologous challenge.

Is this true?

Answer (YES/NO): NO